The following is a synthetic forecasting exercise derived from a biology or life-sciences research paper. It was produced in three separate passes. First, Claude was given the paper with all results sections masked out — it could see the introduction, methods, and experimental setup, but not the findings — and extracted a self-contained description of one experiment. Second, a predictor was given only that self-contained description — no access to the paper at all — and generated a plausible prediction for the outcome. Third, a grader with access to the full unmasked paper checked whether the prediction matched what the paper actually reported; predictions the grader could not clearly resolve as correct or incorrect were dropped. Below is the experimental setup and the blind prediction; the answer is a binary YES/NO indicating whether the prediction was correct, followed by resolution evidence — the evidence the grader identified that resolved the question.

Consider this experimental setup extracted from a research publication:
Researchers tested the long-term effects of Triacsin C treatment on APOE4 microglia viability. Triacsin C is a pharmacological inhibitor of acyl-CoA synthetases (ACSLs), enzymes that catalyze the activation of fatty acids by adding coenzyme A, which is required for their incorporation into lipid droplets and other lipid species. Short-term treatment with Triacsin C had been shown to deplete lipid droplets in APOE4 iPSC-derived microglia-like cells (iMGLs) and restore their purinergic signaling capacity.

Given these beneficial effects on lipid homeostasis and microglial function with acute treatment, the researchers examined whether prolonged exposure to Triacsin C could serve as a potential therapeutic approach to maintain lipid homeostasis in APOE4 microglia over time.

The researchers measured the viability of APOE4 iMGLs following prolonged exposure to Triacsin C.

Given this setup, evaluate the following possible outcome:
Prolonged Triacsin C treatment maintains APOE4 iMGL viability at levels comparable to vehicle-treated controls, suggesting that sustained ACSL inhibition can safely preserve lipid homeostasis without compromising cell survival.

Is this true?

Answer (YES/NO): NO